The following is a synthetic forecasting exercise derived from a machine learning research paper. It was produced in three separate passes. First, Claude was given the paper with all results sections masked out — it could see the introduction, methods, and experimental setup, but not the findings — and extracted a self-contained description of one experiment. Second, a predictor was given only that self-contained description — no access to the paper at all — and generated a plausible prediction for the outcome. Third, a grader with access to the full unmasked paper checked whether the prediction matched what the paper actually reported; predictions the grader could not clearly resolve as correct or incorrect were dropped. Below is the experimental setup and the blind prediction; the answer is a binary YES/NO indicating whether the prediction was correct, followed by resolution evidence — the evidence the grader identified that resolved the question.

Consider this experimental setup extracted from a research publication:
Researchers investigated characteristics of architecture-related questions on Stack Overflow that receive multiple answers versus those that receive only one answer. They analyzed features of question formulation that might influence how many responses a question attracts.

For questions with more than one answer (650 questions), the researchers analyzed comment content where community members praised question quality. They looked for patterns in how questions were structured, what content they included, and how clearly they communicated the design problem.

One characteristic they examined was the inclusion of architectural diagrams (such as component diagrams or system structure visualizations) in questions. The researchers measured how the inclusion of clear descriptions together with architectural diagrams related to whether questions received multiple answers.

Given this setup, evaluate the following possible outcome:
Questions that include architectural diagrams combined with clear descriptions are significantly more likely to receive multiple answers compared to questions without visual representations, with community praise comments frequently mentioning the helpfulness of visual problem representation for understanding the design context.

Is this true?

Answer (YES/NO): YES